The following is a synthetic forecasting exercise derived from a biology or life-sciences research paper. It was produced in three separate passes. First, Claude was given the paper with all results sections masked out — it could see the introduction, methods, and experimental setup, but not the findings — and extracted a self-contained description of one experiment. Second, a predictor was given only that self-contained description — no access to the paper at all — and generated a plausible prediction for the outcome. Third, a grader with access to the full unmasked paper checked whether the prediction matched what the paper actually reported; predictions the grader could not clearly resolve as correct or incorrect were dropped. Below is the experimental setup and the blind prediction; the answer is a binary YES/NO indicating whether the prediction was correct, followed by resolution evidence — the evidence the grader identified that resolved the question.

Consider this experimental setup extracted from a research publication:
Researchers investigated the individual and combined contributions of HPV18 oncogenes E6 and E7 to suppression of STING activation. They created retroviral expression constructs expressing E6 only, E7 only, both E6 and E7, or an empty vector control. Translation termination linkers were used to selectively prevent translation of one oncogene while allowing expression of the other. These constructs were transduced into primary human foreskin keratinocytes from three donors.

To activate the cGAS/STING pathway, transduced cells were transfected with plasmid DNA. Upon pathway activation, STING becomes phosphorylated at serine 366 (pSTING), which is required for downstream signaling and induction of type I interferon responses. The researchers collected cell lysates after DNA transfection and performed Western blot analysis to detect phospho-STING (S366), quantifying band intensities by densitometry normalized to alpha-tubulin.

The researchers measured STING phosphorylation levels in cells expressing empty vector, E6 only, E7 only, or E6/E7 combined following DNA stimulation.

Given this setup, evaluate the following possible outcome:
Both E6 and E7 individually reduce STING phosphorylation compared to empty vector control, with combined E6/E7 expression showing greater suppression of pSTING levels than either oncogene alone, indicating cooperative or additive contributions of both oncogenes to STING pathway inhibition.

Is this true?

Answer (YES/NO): NO